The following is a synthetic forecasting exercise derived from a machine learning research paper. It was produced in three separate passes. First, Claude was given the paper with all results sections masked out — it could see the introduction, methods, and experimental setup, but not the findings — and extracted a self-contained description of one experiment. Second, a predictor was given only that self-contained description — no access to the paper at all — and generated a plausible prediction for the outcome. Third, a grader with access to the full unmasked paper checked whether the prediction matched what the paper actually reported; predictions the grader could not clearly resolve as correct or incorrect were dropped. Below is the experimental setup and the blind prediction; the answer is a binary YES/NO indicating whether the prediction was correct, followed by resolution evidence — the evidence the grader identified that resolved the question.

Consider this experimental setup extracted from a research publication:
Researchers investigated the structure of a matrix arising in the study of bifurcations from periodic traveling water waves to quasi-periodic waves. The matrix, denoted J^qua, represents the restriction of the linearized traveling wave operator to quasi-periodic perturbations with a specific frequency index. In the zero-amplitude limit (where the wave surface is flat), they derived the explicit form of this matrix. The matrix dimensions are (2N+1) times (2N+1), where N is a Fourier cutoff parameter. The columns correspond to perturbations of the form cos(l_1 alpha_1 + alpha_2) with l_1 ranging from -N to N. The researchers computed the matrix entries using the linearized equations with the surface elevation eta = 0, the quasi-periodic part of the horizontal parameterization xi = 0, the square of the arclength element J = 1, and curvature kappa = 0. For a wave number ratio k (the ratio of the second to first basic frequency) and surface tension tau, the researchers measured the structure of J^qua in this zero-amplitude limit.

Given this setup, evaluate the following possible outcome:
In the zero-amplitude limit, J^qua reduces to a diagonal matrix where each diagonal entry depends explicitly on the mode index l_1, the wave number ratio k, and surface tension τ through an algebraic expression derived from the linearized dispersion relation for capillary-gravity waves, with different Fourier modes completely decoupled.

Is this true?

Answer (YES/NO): YES